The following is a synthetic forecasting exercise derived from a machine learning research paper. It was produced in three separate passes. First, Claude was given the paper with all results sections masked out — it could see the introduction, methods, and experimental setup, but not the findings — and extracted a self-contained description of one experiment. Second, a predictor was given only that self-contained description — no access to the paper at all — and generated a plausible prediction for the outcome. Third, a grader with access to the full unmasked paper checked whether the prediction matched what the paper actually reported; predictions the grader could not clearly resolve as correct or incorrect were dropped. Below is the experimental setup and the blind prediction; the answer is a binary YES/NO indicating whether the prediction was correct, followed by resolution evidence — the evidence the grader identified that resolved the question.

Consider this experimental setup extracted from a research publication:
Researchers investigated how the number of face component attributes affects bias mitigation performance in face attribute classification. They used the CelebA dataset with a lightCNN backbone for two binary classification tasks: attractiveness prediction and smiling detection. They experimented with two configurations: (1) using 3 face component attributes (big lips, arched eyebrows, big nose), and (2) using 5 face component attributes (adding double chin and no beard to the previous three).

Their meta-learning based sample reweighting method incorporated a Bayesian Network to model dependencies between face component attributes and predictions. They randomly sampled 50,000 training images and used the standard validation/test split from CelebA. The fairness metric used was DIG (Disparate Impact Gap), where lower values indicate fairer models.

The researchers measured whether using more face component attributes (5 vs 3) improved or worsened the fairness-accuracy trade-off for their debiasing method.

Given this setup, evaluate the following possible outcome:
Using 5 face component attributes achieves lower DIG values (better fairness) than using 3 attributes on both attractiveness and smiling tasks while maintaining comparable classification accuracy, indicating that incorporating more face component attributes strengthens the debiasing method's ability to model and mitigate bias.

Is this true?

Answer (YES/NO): NO